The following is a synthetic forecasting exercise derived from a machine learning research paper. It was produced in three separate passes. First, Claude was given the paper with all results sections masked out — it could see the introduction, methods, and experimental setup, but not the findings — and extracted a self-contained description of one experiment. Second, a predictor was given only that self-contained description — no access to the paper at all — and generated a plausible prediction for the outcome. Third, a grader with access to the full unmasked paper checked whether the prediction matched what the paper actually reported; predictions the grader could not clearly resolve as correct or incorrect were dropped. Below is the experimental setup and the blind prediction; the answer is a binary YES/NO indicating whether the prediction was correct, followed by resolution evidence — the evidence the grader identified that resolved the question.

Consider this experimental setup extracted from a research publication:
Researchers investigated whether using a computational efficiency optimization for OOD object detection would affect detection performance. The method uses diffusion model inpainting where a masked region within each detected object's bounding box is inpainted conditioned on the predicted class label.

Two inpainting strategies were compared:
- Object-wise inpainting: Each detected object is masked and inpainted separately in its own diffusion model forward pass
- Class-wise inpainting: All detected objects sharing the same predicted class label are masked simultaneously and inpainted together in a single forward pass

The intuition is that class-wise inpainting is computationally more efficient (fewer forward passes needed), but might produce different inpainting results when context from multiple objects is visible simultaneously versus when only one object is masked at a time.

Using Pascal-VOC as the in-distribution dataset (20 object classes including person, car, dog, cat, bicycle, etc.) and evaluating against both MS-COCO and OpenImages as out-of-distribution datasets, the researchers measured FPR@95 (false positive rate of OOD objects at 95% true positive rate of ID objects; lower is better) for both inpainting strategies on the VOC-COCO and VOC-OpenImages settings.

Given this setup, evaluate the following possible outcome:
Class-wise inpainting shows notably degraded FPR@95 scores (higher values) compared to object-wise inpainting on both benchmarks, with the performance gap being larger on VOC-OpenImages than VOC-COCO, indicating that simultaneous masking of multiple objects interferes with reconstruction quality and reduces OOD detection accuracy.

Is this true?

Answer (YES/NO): NO